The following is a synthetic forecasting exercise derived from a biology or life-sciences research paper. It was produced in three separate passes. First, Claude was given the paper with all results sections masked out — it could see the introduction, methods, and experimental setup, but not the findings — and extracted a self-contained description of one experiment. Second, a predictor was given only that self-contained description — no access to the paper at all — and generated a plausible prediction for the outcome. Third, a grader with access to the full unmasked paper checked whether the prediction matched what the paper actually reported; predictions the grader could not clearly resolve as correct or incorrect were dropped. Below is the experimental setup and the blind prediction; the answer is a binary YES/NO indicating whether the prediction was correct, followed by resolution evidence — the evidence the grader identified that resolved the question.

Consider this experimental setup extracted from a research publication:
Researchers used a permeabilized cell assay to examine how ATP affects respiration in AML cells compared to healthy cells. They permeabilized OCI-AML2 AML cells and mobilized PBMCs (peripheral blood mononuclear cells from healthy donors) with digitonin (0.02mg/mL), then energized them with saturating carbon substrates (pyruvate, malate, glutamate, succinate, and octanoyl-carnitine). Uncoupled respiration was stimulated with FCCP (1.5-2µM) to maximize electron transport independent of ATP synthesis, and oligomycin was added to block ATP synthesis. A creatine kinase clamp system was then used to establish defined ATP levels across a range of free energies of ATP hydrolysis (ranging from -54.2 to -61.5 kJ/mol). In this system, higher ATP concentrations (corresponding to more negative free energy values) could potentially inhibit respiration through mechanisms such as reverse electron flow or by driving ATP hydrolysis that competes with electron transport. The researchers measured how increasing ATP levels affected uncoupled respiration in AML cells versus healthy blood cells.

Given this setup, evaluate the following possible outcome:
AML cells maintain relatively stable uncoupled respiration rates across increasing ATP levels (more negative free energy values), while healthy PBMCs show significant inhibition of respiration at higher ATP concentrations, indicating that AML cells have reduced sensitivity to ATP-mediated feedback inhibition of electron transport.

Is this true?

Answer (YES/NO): NO